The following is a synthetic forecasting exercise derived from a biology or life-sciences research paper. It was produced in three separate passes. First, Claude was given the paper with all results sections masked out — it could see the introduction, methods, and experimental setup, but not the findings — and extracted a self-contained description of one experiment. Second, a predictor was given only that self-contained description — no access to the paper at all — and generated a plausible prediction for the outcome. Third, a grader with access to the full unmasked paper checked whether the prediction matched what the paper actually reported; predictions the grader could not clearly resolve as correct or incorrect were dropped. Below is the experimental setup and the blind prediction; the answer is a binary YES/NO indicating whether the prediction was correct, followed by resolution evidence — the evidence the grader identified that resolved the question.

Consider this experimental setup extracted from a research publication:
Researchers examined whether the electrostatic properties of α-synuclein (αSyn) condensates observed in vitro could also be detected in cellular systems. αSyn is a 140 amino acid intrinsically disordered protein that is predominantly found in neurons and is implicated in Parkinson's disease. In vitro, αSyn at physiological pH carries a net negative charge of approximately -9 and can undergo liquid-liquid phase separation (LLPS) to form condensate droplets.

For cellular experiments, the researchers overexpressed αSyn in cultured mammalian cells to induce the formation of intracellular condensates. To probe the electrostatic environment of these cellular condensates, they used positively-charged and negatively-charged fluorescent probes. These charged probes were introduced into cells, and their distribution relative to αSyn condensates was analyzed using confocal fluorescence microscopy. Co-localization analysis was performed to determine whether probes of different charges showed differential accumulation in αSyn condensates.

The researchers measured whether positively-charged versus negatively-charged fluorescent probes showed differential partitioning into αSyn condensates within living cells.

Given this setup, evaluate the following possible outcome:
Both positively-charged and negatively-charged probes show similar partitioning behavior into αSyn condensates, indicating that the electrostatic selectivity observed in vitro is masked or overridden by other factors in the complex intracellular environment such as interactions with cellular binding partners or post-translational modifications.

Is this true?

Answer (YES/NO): NO